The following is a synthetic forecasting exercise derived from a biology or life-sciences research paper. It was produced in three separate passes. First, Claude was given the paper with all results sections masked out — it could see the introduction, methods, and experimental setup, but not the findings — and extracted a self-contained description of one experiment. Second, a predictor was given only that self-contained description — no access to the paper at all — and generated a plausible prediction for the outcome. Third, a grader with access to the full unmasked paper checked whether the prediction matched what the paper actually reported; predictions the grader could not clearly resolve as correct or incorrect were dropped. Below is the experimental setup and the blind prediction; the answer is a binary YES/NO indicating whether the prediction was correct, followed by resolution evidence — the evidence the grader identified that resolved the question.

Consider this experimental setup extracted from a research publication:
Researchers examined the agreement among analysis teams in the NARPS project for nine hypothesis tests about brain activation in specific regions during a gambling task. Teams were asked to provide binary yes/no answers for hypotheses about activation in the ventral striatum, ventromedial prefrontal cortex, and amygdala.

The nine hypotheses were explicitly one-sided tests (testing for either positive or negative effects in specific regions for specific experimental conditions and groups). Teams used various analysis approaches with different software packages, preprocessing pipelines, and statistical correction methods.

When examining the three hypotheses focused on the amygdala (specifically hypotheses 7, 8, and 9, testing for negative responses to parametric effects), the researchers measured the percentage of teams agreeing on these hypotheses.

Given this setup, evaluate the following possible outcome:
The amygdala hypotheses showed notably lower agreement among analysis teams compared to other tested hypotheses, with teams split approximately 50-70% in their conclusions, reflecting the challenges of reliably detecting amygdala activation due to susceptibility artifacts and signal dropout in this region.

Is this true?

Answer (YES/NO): NO